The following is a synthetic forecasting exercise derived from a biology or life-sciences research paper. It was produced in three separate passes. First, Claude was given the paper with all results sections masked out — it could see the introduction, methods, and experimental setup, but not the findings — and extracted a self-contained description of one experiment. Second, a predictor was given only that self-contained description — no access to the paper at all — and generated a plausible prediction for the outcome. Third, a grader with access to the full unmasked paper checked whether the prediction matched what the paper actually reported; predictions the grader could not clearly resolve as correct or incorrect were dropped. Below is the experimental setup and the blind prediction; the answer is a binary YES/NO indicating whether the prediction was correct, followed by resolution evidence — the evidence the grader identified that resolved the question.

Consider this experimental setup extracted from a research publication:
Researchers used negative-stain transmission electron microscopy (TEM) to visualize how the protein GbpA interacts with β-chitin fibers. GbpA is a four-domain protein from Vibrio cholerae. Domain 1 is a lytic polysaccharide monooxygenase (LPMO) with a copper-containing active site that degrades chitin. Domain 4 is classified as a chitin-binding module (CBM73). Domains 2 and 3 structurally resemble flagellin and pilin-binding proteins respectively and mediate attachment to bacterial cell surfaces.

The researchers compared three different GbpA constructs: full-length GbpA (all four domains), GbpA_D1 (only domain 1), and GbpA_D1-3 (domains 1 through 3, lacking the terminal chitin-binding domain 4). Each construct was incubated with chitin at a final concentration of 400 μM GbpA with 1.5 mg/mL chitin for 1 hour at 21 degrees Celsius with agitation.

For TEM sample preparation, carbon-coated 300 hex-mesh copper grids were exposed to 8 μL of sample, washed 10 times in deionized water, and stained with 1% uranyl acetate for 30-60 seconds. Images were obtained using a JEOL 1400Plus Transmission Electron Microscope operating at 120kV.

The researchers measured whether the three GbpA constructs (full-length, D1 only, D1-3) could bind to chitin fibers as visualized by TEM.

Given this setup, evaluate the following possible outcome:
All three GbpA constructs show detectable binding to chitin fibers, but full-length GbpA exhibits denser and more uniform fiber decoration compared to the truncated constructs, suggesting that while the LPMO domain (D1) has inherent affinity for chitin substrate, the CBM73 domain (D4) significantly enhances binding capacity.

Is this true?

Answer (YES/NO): NO